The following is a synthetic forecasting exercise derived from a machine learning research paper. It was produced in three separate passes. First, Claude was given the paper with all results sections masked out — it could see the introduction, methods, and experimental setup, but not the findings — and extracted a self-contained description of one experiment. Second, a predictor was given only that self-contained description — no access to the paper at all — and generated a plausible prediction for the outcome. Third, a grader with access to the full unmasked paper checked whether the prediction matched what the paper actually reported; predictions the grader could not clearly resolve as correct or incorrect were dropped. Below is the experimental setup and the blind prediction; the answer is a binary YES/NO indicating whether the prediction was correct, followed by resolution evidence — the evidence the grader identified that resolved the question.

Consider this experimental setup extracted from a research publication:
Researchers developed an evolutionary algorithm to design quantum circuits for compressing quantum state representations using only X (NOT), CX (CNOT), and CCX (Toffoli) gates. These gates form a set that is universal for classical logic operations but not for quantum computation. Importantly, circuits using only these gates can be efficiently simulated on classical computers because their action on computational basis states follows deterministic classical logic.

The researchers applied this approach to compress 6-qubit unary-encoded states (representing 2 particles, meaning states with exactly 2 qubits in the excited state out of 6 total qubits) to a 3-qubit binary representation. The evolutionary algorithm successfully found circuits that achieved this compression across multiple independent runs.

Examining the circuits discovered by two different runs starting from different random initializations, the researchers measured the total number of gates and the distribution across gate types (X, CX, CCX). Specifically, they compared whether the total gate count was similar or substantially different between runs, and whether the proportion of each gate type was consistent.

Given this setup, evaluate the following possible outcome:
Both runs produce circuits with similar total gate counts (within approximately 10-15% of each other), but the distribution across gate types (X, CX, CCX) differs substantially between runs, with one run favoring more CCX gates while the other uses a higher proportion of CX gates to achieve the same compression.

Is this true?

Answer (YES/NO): NO